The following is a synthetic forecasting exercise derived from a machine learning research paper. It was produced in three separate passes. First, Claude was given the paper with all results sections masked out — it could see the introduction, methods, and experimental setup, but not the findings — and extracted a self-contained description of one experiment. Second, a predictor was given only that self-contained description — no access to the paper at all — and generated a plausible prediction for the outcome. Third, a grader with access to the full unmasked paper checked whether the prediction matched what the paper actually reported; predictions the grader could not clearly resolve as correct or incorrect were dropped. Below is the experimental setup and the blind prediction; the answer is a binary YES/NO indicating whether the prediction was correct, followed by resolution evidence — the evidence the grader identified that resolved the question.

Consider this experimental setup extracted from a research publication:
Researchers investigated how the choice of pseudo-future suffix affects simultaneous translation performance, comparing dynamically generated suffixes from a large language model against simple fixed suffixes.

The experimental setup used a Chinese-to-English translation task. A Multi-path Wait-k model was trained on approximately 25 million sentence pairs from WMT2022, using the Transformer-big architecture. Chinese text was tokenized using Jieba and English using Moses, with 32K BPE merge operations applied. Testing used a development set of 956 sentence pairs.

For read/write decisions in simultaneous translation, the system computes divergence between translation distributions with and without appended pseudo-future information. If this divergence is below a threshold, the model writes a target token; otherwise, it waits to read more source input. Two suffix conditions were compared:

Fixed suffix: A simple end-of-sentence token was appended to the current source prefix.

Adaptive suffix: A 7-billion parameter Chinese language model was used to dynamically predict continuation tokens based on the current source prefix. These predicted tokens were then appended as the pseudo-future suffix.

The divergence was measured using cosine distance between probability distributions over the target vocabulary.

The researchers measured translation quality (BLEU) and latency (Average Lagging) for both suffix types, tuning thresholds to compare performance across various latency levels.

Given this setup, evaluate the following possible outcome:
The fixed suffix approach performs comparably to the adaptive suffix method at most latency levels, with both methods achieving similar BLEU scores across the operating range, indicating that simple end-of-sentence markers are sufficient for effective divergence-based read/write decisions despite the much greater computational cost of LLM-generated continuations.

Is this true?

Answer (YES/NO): YES